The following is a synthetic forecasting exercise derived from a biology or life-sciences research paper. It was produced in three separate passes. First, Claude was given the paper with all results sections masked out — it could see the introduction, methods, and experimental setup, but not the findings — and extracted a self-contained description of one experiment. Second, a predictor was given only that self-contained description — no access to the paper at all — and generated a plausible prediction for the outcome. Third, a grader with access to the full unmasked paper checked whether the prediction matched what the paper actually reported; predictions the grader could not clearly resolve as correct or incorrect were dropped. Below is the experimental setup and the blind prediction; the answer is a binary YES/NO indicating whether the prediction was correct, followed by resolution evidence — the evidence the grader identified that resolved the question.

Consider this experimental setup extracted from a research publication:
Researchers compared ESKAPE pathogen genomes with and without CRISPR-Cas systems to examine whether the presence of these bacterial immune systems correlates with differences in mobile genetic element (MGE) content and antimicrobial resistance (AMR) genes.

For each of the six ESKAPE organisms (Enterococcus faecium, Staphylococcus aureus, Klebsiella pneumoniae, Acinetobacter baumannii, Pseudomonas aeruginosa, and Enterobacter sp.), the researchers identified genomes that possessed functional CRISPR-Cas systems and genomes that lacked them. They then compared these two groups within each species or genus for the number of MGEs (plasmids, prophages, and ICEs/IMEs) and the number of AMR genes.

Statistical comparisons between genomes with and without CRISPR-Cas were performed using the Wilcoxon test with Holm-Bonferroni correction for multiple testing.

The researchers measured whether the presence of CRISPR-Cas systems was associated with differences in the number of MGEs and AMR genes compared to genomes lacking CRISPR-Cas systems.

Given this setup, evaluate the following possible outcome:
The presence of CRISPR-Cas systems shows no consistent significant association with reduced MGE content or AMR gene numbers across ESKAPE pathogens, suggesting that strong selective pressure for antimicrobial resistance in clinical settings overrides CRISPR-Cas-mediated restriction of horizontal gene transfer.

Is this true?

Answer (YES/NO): YES